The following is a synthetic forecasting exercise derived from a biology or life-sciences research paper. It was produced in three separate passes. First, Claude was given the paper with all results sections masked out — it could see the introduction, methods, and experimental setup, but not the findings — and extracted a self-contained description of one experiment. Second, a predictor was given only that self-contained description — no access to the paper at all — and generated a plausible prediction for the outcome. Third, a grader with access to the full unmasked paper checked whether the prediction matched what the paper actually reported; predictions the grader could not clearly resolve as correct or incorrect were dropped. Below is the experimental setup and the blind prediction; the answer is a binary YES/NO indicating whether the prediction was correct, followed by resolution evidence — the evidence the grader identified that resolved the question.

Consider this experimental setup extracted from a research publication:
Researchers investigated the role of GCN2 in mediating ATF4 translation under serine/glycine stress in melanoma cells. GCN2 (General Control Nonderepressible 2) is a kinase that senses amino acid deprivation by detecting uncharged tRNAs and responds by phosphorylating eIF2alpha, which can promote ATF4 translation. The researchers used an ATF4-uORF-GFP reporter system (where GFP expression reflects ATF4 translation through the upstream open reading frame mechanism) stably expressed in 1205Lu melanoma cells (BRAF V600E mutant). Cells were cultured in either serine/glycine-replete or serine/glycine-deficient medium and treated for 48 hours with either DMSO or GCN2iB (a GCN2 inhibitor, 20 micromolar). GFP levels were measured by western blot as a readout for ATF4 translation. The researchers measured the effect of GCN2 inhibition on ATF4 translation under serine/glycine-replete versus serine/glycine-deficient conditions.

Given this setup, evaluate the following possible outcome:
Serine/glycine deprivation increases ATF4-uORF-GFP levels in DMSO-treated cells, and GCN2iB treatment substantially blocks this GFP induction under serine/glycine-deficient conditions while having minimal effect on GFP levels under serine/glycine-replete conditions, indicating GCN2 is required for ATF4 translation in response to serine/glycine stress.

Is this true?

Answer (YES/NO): NO